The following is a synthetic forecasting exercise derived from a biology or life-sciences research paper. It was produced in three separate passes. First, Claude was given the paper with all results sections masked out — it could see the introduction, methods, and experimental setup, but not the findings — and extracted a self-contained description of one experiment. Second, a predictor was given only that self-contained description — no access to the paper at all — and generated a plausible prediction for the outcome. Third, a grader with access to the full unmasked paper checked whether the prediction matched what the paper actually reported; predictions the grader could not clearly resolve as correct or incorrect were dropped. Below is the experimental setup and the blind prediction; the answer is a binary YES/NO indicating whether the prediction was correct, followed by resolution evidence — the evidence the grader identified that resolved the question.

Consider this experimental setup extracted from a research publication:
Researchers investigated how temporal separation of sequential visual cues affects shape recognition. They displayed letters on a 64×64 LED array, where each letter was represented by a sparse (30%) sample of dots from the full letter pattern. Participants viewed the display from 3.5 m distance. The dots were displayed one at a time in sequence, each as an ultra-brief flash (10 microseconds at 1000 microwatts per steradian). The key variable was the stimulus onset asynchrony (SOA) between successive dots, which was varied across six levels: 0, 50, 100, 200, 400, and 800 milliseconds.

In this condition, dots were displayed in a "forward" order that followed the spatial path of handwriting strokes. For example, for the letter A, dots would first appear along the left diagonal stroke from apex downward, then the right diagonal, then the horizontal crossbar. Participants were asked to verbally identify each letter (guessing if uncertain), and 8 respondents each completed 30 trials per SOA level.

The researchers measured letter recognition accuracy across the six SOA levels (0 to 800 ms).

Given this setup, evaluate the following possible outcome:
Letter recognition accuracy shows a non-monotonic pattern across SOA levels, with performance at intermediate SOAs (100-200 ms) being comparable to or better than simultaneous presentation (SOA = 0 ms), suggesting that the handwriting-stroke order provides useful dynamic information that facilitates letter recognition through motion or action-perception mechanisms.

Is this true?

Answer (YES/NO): NO